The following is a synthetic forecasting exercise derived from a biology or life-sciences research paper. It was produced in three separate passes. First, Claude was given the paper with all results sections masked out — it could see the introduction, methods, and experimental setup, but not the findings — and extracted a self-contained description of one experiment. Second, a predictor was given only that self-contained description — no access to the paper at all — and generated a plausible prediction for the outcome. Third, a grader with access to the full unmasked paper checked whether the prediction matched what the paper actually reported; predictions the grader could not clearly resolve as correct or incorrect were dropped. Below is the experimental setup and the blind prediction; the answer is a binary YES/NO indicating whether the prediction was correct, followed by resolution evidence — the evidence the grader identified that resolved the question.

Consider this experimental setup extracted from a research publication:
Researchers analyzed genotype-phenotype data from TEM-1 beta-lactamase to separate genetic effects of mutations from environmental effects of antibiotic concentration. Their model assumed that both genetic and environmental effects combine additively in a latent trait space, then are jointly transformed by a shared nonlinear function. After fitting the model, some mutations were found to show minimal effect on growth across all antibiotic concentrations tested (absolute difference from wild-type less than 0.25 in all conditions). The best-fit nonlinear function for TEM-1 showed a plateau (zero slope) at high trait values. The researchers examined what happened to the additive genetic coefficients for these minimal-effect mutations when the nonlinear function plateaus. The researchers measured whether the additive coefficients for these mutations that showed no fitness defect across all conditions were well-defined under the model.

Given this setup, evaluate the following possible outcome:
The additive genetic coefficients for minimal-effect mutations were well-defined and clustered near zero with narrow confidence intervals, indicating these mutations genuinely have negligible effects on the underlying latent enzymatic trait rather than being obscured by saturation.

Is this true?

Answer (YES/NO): NO